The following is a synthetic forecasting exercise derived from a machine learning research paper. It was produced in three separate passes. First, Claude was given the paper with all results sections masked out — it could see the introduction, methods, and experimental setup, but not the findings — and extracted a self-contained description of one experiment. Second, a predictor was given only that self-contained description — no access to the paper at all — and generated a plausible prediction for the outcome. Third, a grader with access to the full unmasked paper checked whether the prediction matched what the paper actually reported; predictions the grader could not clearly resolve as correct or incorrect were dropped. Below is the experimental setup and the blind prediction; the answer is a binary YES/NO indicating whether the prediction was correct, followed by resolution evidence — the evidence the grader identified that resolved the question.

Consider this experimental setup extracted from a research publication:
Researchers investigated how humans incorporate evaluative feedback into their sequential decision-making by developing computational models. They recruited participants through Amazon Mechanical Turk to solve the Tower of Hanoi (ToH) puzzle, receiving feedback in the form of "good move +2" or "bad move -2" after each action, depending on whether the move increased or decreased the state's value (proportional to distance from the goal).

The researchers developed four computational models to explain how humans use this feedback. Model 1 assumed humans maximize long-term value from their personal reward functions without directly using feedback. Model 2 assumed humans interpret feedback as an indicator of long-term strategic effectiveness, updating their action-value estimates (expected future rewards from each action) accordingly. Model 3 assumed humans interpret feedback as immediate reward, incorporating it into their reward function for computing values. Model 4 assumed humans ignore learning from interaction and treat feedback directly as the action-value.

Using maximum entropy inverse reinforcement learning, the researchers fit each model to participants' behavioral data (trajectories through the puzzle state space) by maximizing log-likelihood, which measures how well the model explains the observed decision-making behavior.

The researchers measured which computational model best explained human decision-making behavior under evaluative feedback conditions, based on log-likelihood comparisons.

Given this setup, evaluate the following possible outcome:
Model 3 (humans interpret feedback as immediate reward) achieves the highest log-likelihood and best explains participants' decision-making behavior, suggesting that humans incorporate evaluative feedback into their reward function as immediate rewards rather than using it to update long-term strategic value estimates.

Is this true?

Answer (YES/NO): NO